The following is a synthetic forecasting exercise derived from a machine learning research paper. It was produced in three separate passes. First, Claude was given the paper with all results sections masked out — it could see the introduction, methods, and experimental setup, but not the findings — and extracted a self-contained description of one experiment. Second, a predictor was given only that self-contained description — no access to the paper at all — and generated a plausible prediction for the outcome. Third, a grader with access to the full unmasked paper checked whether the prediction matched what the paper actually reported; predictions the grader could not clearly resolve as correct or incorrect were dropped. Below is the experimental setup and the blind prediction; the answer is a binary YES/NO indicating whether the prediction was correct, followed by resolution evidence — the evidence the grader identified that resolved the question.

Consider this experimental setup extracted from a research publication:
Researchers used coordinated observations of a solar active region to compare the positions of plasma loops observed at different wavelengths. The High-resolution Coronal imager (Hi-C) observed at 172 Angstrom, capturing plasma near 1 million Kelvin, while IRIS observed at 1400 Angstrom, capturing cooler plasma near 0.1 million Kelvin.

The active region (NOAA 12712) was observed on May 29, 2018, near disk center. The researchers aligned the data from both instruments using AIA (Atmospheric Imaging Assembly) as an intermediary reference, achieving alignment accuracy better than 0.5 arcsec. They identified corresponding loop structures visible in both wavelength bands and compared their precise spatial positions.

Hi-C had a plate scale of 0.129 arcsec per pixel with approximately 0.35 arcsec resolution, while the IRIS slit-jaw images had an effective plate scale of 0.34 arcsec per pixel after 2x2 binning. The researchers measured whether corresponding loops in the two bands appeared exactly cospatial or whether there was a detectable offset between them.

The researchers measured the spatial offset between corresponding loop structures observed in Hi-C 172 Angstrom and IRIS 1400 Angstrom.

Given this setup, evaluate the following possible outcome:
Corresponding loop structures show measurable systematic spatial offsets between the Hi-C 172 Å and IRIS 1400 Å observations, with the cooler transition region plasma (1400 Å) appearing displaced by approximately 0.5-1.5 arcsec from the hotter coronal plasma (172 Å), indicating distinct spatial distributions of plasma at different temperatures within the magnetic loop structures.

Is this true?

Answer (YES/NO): NO